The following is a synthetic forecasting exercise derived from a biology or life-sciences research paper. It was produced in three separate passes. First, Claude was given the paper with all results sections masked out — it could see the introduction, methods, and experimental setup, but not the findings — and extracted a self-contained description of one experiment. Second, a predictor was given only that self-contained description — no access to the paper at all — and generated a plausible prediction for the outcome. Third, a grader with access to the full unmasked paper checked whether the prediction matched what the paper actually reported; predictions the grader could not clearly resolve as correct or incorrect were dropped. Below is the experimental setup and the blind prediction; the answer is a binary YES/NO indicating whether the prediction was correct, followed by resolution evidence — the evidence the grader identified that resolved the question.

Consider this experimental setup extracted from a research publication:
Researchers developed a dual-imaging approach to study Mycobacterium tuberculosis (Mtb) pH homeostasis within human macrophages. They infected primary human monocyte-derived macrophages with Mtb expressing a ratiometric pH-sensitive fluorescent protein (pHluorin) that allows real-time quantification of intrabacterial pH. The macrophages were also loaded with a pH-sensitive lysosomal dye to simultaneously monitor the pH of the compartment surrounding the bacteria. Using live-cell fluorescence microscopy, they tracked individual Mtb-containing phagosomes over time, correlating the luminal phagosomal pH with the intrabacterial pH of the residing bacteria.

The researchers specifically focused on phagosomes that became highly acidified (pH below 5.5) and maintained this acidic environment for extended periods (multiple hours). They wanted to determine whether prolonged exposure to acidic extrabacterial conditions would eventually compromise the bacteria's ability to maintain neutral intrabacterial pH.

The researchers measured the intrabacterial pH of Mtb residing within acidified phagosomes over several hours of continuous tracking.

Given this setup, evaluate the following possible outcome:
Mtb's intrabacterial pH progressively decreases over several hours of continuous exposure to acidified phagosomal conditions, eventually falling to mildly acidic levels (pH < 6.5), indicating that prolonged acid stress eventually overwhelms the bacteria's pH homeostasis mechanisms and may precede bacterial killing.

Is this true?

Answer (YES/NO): NO